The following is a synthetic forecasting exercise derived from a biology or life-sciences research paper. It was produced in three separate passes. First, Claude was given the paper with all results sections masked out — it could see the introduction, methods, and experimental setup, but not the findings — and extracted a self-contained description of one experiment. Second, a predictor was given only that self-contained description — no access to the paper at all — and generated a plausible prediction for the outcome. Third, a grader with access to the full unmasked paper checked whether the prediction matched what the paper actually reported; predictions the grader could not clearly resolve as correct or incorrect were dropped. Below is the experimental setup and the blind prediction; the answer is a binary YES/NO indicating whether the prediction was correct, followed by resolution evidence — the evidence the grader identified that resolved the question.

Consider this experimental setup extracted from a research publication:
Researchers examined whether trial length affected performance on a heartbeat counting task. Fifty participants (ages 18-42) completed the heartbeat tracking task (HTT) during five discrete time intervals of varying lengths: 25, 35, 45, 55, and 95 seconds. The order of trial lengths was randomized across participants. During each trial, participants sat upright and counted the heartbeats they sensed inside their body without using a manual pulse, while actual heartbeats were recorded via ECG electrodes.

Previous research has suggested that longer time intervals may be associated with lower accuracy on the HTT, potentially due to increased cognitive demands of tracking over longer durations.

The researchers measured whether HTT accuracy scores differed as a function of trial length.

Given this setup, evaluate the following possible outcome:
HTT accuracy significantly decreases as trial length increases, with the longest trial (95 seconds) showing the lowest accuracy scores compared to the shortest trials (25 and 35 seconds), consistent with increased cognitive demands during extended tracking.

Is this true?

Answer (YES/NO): NO